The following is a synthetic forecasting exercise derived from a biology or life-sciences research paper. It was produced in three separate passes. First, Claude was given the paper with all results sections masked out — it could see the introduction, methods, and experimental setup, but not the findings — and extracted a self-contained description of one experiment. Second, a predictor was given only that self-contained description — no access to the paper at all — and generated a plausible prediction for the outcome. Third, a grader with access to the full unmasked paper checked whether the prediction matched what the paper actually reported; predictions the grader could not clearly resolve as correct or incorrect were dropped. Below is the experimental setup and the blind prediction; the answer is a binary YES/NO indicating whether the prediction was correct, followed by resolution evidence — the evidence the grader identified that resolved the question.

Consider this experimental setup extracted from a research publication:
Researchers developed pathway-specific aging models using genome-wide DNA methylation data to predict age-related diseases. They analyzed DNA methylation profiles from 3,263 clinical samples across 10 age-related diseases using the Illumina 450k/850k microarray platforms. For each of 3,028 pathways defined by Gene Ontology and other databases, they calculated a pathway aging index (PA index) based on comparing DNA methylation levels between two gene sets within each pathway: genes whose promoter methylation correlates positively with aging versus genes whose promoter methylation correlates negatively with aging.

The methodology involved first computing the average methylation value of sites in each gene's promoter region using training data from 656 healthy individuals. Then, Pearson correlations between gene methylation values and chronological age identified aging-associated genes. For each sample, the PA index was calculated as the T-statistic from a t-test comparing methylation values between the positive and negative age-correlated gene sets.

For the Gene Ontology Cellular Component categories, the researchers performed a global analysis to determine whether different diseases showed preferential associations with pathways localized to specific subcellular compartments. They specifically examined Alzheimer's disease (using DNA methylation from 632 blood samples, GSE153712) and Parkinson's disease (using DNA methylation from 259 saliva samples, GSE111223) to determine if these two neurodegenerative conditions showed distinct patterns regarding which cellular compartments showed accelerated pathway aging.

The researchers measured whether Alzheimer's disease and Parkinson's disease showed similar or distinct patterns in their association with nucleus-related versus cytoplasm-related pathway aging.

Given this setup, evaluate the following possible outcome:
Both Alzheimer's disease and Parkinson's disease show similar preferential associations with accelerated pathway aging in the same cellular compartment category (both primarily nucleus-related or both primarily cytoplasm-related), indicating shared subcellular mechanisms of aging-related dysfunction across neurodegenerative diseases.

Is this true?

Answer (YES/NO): NO